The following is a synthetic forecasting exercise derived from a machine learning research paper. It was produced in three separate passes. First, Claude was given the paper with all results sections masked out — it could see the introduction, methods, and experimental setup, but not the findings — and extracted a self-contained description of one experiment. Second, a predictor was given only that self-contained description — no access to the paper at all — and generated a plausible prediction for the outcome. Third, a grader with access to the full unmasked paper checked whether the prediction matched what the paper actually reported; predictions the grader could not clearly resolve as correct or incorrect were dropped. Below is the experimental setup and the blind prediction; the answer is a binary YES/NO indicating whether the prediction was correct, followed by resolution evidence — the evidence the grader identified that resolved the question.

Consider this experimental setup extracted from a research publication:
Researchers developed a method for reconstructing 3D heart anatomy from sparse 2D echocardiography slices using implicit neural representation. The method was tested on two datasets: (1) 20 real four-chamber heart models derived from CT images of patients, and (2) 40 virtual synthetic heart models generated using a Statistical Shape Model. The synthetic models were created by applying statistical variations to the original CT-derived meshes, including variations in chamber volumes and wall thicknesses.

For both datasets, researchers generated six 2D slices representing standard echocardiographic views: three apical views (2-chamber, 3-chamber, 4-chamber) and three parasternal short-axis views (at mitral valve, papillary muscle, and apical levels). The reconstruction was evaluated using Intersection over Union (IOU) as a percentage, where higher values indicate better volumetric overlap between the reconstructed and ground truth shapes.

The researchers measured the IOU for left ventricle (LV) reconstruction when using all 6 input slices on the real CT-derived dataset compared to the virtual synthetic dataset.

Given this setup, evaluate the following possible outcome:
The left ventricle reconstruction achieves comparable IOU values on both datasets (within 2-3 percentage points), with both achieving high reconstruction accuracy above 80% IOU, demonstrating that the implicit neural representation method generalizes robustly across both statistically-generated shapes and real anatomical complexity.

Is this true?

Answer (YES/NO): NO